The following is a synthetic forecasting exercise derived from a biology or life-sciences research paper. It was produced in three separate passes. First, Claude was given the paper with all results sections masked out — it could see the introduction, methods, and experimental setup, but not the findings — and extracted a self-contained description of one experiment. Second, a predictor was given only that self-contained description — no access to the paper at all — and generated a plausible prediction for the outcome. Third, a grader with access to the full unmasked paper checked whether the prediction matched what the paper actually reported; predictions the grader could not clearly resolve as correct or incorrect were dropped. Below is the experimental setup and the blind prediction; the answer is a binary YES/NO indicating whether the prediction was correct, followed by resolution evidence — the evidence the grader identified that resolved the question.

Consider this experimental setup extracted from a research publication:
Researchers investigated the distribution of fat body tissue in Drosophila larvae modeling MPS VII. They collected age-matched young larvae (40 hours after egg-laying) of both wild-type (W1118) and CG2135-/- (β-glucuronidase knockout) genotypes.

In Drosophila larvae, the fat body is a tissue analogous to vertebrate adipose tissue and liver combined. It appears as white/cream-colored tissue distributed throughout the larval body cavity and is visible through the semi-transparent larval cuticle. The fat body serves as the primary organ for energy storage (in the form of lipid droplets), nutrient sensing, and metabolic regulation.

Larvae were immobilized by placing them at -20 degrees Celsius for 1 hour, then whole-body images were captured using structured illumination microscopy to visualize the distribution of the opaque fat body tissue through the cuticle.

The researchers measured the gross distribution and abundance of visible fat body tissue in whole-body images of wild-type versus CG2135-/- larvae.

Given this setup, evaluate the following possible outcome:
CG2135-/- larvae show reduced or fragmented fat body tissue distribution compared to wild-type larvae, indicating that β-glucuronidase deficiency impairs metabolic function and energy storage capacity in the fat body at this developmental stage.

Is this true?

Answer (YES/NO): YES